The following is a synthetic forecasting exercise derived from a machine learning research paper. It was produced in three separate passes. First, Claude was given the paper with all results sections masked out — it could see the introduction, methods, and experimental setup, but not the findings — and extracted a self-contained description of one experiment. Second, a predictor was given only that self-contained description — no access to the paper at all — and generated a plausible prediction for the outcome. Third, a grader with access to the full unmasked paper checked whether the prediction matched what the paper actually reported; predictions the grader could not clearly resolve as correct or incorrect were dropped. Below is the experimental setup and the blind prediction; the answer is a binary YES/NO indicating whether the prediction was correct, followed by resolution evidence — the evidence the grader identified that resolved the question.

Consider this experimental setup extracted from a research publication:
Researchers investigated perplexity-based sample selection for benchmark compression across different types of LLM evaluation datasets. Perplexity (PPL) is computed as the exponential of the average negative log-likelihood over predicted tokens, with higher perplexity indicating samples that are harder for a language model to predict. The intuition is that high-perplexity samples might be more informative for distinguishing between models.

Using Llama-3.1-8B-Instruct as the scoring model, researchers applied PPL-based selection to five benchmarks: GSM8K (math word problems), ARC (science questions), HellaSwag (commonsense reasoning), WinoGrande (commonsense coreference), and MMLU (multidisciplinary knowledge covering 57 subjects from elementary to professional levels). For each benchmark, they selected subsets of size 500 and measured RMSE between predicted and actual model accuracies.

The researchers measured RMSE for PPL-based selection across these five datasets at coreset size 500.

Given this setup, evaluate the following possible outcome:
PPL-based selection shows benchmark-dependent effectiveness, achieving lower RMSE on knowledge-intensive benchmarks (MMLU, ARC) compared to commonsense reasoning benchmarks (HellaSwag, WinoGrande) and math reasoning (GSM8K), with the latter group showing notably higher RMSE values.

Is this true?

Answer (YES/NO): NO